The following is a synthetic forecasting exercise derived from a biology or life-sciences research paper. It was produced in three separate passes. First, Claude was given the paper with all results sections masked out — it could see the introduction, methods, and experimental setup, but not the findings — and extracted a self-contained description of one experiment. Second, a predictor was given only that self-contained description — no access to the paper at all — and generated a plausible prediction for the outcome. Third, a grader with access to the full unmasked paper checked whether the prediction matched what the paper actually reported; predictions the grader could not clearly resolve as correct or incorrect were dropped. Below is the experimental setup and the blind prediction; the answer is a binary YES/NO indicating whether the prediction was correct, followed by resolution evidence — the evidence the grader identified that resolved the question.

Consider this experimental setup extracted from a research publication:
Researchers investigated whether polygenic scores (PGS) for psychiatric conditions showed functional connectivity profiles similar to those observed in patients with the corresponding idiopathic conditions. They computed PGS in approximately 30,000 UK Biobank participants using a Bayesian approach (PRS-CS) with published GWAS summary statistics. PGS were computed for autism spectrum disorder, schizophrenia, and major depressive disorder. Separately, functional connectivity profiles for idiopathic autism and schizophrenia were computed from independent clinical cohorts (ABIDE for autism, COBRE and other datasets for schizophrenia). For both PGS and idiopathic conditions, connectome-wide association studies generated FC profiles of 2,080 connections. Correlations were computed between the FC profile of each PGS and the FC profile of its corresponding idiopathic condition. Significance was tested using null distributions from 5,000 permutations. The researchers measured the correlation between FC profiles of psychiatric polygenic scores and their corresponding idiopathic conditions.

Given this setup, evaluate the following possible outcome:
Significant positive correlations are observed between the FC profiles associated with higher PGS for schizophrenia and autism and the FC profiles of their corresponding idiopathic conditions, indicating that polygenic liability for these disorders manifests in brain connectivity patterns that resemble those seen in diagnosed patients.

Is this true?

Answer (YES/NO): YES